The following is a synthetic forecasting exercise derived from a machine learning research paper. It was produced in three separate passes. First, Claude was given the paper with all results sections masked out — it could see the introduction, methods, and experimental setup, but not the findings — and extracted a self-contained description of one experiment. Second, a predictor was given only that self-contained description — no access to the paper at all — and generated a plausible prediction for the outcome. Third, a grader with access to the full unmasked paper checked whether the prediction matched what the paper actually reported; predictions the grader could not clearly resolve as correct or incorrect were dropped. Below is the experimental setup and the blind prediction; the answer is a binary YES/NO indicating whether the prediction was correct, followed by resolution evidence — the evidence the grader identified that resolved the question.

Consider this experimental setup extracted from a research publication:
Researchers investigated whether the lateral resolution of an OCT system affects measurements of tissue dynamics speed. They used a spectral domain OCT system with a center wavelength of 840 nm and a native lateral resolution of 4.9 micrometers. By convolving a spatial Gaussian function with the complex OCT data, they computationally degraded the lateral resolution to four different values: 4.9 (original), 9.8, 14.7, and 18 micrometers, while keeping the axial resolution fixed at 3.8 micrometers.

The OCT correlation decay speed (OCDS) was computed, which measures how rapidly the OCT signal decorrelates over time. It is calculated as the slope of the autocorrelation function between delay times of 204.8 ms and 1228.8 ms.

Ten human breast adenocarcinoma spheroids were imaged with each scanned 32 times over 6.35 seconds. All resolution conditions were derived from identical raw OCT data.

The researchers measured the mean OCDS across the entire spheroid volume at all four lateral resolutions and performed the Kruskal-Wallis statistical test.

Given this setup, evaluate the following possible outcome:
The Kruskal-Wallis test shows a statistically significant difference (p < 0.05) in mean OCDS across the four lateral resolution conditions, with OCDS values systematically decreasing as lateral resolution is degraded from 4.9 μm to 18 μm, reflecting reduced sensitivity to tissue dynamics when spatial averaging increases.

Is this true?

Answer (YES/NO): NO